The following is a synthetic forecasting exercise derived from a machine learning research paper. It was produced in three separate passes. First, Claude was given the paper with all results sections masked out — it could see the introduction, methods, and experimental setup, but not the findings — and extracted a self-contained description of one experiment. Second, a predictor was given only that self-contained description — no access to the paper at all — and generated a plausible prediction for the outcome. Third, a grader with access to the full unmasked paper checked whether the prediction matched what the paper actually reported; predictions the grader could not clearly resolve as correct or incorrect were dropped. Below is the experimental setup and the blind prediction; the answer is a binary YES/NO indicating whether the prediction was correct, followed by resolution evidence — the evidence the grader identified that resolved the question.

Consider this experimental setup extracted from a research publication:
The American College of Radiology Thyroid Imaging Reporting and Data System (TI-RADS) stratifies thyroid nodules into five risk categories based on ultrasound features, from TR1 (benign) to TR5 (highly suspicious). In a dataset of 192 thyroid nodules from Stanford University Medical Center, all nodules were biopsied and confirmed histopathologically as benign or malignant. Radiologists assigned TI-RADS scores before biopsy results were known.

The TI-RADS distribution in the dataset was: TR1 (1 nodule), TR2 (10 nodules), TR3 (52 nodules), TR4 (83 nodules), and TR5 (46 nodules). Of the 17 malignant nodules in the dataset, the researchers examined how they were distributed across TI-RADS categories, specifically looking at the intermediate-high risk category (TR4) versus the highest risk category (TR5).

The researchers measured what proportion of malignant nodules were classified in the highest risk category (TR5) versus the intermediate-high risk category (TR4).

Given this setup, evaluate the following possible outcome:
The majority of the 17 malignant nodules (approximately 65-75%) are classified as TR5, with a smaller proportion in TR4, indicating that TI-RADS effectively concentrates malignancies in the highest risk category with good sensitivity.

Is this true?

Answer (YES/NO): YES